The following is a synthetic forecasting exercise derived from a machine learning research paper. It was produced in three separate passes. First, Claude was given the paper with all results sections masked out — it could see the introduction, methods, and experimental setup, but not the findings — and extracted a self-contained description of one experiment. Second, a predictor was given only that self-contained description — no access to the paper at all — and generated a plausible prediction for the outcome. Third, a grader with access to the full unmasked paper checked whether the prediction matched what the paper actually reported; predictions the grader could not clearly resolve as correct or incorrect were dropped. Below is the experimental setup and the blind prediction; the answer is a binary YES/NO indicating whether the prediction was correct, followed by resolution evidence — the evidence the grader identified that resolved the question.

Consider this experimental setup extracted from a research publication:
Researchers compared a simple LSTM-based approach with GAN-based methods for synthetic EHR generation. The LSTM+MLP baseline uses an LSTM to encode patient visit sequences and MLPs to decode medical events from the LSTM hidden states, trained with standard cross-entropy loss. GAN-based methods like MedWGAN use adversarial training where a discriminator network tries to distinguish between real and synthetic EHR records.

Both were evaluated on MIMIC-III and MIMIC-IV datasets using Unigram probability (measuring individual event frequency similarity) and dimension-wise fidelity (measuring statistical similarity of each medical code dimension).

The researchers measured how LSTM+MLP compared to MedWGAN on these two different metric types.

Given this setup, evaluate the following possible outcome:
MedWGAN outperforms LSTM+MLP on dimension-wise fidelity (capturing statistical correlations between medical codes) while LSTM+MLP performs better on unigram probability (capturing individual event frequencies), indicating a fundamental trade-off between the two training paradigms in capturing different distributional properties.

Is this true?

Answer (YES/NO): NO